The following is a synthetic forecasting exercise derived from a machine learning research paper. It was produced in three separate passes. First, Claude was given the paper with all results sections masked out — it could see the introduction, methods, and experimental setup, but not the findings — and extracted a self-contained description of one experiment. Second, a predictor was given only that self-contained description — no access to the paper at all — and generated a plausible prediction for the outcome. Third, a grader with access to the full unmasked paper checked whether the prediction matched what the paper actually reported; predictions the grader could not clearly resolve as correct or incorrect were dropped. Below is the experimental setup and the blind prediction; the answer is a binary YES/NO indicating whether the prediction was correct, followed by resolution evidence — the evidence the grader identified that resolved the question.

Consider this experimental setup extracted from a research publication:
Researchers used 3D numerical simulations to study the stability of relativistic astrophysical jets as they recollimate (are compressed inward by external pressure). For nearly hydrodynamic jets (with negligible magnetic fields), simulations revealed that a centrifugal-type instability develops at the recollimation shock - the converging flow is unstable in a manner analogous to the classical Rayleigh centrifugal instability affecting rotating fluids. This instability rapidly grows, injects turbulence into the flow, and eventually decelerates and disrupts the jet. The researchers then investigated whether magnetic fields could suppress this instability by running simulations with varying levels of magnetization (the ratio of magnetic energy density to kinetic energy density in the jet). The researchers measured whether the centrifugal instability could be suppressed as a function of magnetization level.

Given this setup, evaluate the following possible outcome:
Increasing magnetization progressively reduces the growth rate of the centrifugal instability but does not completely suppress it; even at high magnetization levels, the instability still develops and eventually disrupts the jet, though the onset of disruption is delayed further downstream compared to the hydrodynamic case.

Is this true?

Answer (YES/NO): NO